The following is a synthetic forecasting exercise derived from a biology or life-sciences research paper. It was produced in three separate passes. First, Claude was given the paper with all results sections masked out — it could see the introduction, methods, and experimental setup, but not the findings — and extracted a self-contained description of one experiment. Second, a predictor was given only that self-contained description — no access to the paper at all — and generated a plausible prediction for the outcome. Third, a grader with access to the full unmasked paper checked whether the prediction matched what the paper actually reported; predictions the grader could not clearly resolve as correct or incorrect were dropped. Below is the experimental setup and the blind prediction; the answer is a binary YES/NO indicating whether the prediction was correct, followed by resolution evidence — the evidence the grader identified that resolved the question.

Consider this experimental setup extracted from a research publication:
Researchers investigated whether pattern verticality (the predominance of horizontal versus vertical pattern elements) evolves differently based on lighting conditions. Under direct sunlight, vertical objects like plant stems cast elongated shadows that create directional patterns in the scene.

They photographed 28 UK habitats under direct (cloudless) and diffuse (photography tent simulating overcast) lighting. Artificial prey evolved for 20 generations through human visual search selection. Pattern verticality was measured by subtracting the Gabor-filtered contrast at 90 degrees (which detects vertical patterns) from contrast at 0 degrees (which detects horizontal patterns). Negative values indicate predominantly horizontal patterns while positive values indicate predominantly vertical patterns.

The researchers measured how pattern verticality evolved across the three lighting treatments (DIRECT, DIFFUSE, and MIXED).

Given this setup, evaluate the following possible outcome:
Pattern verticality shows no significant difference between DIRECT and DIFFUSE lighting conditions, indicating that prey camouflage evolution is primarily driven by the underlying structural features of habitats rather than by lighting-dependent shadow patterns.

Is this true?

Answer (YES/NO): NO